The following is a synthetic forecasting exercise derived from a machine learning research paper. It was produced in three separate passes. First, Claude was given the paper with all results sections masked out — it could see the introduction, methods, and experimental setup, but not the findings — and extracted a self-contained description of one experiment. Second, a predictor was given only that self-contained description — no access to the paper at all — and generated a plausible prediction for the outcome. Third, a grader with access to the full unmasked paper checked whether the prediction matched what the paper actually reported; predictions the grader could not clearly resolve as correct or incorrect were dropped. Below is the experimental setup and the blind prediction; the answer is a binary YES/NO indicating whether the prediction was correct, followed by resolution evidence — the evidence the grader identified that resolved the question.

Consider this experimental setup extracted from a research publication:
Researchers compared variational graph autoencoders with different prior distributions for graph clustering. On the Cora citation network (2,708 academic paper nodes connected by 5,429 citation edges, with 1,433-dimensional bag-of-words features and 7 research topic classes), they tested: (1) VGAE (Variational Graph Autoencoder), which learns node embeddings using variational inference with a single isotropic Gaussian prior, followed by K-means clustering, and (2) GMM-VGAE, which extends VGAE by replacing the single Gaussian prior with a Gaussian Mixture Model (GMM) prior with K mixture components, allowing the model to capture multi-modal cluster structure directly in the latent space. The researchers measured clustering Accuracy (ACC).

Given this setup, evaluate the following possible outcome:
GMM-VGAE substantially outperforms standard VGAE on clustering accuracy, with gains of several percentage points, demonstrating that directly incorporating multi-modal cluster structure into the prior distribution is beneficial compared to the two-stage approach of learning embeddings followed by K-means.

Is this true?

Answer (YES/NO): YES